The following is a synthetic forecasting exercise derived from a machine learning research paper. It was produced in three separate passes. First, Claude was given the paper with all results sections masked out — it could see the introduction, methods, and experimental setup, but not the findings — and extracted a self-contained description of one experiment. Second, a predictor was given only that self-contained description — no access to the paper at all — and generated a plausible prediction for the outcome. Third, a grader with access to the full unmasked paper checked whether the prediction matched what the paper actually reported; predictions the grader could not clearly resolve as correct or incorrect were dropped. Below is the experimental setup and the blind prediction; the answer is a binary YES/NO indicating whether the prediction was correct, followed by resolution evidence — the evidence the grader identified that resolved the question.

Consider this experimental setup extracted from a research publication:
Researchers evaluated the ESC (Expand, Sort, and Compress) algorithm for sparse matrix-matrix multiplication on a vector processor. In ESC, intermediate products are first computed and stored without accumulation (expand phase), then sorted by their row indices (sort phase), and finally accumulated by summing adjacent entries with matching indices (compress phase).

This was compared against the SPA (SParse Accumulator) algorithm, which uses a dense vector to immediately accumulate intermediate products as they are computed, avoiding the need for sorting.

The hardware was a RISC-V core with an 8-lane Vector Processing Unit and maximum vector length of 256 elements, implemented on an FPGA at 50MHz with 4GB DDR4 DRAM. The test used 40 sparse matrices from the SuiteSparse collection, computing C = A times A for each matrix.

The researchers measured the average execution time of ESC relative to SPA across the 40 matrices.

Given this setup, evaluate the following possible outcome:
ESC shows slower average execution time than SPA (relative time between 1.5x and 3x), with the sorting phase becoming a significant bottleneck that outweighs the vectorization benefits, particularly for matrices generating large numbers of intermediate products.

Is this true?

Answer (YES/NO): YES